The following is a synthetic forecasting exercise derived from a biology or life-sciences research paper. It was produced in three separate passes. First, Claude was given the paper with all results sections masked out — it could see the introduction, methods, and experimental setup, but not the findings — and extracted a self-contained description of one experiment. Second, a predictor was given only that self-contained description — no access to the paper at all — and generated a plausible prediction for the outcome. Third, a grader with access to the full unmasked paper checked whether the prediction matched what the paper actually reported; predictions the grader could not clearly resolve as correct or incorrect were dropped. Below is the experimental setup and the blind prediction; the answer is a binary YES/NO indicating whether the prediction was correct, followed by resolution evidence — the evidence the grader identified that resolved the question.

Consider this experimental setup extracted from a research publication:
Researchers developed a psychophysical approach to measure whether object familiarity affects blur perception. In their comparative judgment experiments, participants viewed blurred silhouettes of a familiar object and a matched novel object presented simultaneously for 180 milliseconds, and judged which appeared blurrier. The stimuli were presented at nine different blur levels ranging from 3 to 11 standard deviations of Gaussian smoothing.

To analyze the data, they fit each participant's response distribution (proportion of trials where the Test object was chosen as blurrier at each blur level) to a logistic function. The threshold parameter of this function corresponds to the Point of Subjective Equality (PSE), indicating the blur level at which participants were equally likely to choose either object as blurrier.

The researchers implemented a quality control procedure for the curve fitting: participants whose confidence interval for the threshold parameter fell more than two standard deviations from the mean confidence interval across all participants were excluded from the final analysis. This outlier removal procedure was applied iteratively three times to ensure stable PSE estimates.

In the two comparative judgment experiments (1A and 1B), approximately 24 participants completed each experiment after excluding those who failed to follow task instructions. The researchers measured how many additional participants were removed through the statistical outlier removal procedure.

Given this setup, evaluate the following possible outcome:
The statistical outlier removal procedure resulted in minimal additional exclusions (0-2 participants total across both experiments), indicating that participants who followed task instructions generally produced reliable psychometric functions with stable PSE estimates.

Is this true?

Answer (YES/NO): NO